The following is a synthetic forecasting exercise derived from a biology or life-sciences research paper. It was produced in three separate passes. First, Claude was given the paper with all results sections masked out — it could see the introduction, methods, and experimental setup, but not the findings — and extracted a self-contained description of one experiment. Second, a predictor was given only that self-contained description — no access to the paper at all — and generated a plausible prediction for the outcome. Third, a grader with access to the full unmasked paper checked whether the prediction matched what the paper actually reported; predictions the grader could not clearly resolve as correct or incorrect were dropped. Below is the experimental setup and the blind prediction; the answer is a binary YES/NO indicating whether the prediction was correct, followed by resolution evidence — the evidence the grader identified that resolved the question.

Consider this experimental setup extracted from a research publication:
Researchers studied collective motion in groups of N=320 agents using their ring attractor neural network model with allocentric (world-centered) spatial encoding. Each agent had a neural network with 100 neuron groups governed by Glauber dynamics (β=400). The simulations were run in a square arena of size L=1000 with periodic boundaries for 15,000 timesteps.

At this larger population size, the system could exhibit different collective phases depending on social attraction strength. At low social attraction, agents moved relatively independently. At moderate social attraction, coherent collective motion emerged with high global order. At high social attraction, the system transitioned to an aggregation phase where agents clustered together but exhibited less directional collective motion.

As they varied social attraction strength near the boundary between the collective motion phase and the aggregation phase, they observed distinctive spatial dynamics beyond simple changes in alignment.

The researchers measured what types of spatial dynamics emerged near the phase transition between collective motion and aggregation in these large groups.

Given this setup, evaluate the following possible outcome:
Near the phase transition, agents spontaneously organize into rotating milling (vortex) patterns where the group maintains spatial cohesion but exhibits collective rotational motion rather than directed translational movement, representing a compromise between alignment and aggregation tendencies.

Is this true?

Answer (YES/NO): NO